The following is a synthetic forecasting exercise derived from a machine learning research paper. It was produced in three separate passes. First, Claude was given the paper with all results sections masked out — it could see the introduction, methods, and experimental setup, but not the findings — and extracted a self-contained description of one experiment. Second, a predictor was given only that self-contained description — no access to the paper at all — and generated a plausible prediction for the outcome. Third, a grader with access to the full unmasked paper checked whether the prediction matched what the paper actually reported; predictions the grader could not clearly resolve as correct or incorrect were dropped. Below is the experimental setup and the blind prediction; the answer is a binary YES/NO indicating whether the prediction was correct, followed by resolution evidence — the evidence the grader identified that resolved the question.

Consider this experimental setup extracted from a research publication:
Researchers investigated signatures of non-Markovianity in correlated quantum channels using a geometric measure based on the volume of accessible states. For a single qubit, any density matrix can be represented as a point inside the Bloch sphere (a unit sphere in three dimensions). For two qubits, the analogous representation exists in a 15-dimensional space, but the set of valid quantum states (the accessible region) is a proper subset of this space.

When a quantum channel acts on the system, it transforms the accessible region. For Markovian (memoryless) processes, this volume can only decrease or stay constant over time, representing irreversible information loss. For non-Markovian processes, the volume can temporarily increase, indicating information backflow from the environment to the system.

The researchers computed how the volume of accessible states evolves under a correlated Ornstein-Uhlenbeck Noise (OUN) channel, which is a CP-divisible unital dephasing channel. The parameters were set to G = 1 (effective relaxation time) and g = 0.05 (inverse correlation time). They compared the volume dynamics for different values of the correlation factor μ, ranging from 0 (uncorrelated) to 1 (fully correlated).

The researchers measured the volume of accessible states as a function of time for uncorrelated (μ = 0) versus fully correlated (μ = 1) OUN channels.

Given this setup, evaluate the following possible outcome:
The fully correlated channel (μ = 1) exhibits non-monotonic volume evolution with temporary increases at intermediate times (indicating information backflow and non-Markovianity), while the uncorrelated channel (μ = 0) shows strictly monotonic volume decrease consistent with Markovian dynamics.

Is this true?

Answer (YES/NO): NO